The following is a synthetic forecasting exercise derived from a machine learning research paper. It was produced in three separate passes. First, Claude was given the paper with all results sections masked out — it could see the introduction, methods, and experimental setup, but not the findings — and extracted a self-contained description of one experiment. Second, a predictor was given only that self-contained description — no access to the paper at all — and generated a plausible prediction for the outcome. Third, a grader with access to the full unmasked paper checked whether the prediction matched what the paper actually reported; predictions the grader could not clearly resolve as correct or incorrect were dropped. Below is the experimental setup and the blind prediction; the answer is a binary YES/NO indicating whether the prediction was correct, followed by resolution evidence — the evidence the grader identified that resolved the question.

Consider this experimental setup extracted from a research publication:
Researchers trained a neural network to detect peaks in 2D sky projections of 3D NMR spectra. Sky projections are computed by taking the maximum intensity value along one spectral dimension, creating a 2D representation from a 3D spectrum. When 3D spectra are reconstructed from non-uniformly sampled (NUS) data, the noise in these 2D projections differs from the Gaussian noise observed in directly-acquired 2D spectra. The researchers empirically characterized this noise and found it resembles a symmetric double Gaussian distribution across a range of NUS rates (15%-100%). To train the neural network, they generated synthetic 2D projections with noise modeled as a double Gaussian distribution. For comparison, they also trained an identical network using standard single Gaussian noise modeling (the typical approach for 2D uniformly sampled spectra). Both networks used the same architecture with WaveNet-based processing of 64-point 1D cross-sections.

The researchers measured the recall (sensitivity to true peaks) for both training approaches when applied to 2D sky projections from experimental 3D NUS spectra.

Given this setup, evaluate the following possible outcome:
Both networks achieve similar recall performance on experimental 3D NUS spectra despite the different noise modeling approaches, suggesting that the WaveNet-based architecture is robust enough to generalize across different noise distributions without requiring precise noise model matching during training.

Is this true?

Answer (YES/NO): NO